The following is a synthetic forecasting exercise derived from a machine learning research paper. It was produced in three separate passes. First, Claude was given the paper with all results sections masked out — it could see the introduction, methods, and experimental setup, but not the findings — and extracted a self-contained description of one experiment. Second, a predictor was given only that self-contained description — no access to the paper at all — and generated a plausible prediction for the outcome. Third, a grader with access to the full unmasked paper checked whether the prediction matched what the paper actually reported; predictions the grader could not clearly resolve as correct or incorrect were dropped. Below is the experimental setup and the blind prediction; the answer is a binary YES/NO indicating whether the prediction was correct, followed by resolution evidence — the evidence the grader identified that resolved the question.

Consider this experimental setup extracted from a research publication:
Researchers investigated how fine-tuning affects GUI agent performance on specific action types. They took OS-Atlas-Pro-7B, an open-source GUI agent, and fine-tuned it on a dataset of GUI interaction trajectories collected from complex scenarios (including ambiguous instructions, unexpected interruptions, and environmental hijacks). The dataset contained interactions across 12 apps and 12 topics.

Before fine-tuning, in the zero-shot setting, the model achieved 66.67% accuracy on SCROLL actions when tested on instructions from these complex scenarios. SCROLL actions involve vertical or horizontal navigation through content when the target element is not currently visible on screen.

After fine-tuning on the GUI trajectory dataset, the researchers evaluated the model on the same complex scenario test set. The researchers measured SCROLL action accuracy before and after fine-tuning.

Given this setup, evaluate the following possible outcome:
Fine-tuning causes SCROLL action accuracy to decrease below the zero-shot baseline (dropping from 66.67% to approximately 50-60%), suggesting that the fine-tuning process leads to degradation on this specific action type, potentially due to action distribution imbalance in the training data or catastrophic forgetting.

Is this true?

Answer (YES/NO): NO